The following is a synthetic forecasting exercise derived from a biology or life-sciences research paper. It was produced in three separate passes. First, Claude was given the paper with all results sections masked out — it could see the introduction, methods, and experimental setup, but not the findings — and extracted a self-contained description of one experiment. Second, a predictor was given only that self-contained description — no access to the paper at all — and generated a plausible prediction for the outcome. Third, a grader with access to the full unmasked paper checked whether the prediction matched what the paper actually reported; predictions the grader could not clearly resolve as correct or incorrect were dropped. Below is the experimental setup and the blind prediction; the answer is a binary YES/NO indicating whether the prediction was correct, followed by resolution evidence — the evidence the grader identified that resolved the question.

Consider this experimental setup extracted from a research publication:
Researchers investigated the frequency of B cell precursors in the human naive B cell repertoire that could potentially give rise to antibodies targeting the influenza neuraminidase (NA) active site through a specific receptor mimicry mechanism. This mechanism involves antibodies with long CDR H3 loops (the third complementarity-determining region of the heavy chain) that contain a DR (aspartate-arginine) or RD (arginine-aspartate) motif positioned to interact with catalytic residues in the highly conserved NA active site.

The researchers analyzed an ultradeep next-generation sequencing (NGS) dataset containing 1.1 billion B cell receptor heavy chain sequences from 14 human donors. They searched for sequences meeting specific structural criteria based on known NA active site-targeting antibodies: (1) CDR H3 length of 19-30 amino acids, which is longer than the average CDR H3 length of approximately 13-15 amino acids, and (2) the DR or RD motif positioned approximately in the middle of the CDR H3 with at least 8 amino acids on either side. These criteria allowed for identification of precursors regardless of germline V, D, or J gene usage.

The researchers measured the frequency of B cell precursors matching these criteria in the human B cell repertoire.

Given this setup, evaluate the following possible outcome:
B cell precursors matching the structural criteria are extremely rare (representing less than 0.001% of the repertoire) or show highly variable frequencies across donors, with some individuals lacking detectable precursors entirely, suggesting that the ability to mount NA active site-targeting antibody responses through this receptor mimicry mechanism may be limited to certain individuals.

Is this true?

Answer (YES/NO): NO